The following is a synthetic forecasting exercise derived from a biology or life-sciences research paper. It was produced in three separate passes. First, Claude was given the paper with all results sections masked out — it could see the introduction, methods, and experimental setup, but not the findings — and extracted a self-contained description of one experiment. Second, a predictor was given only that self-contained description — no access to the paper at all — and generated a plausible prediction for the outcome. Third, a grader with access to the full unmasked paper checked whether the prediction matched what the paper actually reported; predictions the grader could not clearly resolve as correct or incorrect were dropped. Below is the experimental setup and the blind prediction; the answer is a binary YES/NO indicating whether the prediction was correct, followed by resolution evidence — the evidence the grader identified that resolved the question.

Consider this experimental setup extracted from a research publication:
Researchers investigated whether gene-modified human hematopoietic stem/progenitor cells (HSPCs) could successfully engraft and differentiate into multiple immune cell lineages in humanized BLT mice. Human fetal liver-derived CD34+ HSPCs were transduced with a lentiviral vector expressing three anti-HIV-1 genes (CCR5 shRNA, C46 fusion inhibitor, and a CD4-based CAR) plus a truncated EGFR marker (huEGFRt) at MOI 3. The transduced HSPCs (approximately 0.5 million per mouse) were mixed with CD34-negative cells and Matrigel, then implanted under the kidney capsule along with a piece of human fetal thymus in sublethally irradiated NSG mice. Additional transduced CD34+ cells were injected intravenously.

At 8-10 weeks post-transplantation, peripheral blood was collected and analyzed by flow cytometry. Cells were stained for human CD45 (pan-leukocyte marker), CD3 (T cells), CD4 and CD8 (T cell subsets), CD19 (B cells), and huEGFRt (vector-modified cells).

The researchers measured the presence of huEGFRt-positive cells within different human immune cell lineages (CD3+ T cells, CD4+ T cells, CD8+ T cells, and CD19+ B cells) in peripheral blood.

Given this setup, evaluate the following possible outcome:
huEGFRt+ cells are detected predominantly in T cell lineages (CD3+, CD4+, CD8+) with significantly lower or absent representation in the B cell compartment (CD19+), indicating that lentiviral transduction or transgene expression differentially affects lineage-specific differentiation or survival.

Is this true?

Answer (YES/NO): NO